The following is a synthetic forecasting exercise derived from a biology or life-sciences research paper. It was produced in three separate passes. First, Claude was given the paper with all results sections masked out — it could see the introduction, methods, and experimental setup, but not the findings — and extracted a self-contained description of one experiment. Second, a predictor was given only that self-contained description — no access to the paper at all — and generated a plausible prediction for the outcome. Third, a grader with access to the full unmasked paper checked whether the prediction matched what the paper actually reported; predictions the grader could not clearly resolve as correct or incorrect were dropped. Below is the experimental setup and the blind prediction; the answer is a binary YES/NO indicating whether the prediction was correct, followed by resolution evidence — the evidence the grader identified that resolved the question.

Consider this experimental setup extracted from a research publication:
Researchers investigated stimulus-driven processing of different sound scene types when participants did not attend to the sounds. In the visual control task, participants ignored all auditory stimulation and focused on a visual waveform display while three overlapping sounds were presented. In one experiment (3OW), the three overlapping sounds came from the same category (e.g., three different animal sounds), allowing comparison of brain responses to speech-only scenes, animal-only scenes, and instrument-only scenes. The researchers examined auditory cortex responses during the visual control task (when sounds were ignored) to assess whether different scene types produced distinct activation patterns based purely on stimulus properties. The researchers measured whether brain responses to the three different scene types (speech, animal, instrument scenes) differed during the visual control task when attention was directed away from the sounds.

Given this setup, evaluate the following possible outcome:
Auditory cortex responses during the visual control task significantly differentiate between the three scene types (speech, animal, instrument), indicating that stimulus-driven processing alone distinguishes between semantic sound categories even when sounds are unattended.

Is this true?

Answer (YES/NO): YES